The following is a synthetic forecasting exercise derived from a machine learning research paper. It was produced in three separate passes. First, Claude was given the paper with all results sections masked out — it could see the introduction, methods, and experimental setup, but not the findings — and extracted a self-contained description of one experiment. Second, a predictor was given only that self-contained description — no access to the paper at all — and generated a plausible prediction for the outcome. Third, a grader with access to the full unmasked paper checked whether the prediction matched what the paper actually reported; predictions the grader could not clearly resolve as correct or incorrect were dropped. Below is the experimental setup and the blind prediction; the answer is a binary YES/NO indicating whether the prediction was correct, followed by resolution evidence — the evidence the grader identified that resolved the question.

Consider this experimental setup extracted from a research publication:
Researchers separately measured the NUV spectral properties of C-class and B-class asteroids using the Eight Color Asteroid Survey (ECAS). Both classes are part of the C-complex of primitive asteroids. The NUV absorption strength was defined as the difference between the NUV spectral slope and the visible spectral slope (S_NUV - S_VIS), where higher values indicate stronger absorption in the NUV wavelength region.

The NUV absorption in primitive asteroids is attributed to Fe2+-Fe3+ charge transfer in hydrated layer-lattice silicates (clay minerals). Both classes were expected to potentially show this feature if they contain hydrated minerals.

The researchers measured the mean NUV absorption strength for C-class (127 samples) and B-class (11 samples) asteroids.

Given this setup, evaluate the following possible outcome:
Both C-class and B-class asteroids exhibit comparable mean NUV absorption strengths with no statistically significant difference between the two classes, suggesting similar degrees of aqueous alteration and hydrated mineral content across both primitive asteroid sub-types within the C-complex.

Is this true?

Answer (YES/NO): YES